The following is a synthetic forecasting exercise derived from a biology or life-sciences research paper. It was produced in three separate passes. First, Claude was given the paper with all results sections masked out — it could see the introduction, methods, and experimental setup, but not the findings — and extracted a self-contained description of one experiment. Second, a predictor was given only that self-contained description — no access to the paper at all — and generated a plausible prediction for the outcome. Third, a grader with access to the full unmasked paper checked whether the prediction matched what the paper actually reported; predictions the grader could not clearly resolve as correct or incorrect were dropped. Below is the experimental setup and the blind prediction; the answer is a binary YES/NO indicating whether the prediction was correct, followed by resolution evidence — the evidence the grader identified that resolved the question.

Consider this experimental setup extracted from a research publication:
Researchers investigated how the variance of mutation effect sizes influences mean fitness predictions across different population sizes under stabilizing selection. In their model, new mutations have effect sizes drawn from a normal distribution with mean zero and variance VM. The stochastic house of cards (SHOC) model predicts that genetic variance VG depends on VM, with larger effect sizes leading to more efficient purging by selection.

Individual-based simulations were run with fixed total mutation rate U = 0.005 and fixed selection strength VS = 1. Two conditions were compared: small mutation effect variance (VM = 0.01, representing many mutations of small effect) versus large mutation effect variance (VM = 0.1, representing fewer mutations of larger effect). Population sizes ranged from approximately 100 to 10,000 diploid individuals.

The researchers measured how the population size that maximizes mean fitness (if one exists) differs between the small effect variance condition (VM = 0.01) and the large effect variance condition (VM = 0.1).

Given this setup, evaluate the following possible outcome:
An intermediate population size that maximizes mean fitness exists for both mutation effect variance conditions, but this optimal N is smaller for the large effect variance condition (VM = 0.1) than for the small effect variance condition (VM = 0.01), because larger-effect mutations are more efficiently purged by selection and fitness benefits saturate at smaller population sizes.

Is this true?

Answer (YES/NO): NO